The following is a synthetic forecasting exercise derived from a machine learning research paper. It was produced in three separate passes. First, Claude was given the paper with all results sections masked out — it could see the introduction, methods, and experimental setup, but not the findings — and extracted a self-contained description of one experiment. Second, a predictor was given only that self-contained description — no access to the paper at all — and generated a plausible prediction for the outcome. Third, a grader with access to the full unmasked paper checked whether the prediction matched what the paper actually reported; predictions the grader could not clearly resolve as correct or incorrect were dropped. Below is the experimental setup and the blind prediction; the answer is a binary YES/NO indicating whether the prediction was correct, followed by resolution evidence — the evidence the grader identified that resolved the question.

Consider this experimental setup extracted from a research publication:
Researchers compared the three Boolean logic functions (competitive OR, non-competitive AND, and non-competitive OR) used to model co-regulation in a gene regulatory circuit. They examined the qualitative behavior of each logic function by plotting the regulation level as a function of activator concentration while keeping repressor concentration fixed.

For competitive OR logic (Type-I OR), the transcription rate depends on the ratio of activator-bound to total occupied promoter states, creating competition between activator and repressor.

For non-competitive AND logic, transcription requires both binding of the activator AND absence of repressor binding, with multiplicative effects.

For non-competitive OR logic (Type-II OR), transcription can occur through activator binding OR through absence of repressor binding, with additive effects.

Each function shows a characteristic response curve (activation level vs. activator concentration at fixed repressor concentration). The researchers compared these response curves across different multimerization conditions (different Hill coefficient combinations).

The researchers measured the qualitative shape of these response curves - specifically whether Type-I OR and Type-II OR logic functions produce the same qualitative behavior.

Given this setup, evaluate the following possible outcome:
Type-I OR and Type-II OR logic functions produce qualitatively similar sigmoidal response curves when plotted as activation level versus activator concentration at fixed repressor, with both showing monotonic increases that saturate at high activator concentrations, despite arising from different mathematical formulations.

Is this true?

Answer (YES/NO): NO